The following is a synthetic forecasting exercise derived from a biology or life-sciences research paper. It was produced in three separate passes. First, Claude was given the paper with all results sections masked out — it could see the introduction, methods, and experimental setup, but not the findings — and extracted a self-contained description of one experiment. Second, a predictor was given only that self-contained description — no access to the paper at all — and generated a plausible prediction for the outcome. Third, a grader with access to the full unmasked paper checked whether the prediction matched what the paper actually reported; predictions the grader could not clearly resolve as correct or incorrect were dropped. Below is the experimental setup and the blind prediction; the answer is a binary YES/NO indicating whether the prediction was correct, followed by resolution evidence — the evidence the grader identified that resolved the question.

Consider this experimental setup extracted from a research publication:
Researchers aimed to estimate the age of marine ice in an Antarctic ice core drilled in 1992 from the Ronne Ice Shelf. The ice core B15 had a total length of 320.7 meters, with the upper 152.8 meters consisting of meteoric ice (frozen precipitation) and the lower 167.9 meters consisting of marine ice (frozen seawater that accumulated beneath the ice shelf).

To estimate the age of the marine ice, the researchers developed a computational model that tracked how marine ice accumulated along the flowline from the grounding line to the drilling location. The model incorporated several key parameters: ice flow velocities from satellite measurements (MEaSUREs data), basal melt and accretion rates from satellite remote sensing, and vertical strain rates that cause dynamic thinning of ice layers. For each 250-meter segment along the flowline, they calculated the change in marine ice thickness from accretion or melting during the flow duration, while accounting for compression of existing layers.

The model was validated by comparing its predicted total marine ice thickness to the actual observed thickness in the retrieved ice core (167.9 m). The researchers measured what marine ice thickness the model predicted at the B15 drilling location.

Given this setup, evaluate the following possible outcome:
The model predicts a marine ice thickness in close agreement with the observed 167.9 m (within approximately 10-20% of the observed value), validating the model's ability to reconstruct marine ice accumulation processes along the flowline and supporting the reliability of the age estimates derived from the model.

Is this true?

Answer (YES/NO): YES